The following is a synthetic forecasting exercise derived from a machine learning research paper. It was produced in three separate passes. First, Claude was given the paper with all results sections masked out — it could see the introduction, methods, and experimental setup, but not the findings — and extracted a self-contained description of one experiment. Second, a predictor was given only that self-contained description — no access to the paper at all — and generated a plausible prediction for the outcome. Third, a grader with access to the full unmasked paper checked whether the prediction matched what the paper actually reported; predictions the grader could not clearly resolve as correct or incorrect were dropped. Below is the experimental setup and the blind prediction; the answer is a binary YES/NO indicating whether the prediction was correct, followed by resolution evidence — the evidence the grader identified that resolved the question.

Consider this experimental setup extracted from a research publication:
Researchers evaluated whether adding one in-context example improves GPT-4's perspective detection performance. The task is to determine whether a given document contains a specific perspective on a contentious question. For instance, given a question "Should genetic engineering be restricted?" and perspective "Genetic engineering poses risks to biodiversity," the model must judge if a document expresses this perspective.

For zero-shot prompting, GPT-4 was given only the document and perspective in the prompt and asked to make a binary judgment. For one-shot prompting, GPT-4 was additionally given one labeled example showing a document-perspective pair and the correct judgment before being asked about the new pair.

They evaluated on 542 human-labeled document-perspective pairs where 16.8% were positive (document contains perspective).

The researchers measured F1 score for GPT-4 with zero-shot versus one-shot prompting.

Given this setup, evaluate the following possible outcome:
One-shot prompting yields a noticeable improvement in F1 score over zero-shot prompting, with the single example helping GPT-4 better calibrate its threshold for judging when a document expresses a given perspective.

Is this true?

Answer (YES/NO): YES